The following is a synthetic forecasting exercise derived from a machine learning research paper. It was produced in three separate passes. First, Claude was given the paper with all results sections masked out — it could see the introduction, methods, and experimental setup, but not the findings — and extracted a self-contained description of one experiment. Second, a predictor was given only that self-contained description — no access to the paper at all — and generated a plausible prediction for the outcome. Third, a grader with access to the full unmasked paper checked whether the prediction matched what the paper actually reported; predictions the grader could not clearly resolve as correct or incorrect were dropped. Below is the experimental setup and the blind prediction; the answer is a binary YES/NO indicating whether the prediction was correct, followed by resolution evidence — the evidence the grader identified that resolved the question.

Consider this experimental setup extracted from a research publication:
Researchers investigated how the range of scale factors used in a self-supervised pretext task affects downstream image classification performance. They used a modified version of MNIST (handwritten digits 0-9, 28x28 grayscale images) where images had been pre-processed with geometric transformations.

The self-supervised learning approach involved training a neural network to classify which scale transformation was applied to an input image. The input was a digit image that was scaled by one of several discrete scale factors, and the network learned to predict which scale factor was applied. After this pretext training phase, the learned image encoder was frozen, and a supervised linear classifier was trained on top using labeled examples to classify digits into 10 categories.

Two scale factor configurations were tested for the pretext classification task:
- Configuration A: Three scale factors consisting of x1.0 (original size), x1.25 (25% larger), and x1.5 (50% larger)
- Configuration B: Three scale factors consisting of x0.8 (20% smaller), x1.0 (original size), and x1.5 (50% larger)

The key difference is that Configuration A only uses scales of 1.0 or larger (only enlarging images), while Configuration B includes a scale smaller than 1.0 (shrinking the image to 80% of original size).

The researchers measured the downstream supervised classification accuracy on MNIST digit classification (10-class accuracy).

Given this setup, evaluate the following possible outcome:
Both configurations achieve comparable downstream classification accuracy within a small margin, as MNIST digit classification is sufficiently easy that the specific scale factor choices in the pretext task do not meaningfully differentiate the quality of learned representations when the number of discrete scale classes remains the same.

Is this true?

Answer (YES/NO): NO